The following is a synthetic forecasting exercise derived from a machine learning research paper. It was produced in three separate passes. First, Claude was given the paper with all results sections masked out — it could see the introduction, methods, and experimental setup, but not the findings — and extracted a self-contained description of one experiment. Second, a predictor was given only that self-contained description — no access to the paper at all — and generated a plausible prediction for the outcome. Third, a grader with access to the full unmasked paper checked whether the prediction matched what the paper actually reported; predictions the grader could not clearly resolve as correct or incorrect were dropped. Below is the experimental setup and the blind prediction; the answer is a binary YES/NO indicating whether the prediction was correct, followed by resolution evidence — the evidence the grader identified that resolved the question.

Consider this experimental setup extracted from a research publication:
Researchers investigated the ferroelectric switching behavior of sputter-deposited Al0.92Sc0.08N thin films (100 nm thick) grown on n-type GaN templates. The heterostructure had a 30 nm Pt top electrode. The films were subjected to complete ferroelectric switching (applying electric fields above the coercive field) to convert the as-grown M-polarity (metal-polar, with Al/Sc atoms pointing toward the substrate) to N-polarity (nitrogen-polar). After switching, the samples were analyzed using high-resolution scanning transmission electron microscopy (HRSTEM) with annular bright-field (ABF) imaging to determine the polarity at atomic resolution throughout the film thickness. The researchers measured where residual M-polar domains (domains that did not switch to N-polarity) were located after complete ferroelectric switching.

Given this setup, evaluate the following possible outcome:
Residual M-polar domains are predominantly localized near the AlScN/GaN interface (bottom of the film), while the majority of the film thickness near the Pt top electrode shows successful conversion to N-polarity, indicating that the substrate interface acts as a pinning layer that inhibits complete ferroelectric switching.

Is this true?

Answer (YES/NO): NO